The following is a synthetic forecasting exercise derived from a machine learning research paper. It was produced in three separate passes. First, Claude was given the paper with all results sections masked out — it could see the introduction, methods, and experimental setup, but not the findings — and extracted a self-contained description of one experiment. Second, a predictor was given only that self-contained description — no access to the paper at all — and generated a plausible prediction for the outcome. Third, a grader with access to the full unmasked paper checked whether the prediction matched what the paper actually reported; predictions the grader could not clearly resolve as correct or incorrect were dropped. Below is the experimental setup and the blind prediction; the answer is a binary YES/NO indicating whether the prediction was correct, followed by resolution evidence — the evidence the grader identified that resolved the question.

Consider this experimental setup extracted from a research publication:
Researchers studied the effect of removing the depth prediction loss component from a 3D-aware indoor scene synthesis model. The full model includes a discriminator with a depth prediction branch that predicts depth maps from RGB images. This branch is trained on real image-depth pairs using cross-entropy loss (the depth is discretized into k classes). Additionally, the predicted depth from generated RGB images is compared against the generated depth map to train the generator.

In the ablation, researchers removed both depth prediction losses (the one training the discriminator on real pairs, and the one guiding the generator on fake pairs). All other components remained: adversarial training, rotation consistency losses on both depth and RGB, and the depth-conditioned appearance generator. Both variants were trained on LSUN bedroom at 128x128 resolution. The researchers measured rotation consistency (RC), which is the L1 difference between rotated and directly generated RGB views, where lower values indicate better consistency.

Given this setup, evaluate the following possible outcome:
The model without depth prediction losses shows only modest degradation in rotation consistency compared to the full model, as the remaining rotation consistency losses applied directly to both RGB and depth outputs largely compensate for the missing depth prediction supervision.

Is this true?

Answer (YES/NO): NO